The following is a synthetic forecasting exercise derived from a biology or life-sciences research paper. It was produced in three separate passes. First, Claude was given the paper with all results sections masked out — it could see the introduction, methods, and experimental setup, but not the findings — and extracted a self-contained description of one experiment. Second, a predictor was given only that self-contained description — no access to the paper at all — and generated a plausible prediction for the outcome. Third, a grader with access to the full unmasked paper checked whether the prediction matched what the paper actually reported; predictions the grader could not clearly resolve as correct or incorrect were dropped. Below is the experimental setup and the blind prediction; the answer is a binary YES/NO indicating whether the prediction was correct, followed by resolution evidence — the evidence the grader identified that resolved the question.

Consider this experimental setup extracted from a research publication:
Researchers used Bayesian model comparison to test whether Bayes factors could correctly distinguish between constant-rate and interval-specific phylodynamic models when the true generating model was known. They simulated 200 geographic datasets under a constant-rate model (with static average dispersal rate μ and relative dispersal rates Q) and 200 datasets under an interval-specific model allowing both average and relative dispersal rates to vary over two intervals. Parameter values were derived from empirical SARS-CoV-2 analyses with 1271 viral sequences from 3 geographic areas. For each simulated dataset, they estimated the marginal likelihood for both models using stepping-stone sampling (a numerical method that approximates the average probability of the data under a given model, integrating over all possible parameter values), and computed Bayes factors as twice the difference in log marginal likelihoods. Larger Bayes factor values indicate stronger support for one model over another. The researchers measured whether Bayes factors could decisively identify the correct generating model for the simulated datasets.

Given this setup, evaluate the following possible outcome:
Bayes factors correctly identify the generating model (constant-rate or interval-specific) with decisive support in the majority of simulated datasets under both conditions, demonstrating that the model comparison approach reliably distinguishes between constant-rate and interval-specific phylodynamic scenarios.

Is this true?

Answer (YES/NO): YES